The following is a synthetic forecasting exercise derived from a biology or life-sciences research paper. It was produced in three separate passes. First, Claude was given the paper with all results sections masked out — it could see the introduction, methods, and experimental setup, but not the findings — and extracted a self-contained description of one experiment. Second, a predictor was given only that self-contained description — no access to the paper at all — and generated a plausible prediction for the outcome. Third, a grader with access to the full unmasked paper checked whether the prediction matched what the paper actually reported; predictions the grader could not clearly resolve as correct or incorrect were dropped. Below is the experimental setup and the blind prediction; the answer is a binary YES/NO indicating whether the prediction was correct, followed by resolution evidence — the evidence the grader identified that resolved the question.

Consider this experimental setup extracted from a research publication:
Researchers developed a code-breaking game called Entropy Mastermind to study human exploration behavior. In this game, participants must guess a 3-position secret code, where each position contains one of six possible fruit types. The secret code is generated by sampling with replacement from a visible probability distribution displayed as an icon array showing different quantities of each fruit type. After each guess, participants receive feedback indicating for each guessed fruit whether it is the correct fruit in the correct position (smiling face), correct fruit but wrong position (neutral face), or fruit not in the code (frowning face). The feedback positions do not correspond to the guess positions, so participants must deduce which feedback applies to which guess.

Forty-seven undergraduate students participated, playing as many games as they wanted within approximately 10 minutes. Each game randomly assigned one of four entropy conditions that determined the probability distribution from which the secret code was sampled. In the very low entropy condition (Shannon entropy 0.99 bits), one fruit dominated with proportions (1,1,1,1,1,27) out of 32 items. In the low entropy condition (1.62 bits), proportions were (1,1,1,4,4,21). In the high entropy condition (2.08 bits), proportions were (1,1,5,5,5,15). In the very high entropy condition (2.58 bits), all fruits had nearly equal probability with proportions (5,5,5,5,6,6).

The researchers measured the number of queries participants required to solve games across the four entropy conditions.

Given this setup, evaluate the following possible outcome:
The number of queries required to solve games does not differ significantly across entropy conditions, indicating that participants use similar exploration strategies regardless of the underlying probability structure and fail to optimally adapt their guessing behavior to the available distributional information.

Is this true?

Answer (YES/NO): NO